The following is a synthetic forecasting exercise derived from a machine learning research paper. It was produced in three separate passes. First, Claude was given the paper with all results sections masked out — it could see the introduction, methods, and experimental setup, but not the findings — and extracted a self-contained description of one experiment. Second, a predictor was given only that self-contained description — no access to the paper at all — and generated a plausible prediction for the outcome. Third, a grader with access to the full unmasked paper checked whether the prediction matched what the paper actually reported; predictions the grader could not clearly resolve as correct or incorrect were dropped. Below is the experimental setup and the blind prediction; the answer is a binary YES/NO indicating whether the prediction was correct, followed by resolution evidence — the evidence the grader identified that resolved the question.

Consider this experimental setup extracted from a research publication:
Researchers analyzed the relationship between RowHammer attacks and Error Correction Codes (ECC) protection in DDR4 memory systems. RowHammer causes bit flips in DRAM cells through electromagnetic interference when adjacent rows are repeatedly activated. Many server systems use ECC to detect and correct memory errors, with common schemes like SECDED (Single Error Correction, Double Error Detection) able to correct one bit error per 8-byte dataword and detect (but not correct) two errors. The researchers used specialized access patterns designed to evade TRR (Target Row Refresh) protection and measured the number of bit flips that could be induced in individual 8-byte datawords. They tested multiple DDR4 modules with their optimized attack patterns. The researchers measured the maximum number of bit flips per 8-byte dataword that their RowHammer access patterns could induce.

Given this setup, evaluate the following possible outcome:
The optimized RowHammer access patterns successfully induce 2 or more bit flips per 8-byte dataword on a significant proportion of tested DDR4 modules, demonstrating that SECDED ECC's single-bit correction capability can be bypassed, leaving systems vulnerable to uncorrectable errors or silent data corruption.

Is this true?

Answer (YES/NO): YES